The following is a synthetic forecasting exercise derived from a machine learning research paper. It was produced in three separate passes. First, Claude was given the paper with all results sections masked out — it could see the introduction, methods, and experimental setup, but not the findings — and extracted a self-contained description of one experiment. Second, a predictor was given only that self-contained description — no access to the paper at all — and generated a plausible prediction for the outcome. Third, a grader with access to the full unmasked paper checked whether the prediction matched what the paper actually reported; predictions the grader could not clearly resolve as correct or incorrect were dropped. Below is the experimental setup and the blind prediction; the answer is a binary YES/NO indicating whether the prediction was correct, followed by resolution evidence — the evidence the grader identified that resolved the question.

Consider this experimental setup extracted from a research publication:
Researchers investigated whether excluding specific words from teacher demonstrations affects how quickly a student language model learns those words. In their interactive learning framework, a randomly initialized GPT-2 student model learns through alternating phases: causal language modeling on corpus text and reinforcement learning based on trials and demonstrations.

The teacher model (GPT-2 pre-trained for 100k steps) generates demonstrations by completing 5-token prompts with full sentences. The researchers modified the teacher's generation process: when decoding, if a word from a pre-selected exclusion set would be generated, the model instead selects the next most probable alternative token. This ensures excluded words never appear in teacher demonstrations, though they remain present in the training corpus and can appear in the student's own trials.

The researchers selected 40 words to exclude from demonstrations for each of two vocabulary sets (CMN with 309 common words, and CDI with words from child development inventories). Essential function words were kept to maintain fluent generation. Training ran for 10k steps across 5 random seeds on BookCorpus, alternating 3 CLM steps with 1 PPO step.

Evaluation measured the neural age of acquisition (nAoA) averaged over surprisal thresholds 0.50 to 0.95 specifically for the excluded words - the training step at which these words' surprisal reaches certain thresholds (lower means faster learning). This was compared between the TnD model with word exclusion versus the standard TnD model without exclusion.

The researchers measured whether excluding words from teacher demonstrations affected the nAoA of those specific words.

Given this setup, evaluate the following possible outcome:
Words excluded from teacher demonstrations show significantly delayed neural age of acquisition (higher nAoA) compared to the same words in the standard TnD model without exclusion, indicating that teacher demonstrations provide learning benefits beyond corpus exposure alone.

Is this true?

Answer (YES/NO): YES